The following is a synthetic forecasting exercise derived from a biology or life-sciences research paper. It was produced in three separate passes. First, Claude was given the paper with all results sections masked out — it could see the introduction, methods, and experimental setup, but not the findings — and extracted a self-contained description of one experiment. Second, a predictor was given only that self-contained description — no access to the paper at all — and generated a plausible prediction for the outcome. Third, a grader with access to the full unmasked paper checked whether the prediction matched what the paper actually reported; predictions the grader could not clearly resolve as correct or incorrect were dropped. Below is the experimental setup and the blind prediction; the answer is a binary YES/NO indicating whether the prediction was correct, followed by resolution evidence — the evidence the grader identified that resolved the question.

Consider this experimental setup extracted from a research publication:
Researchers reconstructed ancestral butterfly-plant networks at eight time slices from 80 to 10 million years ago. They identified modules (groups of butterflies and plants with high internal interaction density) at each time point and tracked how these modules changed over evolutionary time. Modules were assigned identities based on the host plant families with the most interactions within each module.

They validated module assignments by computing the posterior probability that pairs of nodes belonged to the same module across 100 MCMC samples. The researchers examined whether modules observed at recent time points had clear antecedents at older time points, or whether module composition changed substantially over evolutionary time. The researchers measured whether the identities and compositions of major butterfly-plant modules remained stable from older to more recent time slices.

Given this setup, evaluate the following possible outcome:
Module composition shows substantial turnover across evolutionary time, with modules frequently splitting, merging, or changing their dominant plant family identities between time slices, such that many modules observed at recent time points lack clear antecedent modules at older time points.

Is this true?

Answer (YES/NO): NO